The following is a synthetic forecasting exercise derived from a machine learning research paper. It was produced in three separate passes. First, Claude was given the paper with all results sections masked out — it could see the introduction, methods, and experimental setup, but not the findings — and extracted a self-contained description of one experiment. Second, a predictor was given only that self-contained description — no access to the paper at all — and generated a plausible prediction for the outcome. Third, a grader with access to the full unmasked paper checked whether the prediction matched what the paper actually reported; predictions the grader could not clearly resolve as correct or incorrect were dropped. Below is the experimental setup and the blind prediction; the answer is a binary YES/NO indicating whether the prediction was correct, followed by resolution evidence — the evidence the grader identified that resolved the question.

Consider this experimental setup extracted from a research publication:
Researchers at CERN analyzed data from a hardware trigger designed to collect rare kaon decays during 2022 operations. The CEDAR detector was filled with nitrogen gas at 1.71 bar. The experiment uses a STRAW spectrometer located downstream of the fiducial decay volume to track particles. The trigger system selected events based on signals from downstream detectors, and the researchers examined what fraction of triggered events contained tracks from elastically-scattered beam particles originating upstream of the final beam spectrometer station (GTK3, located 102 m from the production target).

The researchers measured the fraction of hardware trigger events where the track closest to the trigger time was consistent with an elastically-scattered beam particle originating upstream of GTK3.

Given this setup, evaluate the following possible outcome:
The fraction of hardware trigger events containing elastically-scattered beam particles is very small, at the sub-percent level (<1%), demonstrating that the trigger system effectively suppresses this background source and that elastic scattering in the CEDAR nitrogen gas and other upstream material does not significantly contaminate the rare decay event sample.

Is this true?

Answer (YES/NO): NO